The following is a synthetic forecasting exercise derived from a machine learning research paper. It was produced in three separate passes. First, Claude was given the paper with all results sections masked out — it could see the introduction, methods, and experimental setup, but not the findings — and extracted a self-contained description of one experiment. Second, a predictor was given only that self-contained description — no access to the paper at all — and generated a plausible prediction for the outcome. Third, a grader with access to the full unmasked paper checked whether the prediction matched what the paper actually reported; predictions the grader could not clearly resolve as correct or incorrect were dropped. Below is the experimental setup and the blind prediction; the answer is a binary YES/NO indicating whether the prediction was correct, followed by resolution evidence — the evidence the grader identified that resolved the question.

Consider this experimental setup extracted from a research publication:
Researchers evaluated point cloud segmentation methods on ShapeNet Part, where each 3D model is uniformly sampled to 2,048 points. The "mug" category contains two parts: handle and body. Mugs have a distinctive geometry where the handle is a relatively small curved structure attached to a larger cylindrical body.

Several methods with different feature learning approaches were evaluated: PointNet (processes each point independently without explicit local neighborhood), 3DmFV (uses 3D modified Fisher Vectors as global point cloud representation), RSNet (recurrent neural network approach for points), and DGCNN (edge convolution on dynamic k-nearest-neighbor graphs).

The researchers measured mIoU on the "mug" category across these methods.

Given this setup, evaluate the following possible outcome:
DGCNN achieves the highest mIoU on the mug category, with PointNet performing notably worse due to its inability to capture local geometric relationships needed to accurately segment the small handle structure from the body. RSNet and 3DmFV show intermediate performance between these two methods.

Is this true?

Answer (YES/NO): NO